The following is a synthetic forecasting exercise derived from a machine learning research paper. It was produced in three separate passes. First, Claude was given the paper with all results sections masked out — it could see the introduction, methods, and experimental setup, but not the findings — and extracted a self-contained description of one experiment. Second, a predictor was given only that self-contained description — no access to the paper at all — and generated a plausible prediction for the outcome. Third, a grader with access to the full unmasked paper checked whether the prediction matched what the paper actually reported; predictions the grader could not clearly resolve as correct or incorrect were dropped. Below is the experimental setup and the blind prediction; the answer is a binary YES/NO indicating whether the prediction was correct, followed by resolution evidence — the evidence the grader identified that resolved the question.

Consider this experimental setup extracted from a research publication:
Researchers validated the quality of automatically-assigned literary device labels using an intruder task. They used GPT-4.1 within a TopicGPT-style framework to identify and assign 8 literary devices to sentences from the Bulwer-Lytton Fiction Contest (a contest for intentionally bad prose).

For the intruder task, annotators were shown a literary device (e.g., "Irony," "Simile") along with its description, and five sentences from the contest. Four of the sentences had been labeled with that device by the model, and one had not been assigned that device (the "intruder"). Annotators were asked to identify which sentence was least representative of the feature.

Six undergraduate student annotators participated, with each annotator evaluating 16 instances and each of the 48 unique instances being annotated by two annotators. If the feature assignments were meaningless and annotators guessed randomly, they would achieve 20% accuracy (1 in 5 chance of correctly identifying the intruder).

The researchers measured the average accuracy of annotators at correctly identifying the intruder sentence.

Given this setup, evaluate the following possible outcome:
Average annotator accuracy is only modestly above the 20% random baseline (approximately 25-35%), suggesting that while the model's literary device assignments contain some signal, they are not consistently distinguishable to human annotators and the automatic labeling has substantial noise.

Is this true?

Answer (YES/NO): NO